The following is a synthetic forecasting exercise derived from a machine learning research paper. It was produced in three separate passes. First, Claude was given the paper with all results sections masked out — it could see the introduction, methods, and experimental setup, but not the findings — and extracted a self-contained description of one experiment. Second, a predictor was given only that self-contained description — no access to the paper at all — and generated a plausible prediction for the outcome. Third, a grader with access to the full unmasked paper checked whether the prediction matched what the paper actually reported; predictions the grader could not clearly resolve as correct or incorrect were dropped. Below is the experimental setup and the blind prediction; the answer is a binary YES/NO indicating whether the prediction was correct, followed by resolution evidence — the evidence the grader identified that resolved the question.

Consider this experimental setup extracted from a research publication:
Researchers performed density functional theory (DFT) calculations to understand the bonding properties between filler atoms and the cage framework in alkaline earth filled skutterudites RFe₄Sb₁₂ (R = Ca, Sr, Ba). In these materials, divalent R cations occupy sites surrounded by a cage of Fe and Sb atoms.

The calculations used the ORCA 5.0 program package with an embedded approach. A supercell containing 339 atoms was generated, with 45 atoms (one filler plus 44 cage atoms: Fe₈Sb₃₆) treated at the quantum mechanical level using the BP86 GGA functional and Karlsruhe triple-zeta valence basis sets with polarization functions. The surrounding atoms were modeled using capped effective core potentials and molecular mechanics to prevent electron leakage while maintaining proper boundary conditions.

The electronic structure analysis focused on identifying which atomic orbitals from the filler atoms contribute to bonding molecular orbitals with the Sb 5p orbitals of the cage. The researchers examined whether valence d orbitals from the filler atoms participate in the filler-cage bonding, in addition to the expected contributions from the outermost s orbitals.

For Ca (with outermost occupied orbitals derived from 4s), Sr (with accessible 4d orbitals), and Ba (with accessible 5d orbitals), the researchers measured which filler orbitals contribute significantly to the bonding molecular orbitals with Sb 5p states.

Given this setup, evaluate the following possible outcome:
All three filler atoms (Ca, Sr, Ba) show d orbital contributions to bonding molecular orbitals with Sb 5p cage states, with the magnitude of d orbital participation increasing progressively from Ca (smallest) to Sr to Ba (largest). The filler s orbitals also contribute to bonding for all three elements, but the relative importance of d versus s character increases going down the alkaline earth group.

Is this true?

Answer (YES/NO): NO